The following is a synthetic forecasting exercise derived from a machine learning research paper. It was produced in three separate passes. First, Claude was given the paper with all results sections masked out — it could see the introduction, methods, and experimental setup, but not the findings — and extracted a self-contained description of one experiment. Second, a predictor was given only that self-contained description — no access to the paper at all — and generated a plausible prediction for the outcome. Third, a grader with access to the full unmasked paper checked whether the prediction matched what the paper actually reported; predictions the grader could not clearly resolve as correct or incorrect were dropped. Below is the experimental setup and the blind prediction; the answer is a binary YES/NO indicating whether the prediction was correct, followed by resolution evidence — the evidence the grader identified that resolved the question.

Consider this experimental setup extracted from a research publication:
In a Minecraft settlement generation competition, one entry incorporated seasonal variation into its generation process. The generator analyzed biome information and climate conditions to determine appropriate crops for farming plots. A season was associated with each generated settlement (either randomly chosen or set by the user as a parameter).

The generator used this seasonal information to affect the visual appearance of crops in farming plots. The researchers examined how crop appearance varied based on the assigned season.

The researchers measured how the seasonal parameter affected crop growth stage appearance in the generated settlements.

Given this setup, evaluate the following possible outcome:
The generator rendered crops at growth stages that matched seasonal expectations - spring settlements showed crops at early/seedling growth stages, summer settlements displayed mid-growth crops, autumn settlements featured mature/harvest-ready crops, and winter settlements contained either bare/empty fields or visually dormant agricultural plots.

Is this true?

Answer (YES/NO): YES